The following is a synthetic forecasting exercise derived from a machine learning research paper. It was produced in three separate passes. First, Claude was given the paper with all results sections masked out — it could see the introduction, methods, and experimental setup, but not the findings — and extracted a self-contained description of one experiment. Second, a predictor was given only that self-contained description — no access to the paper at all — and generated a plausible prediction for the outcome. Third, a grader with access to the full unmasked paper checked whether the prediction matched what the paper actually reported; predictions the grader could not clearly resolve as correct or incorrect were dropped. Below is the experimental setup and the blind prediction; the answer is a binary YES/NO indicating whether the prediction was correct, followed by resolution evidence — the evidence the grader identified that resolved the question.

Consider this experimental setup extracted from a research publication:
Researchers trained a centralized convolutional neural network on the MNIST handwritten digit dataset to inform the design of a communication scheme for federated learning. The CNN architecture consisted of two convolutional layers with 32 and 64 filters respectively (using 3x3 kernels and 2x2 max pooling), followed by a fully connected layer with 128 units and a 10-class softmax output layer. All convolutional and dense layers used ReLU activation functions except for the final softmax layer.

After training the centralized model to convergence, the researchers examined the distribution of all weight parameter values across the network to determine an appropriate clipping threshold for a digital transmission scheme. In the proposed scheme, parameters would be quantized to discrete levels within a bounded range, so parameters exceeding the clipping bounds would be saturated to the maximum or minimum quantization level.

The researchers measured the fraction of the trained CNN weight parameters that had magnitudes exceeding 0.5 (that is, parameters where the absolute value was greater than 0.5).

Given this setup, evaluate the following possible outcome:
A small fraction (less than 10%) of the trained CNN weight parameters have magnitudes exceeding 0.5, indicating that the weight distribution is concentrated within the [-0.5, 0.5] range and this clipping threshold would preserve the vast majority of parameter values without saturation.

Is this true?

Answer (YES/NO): YES